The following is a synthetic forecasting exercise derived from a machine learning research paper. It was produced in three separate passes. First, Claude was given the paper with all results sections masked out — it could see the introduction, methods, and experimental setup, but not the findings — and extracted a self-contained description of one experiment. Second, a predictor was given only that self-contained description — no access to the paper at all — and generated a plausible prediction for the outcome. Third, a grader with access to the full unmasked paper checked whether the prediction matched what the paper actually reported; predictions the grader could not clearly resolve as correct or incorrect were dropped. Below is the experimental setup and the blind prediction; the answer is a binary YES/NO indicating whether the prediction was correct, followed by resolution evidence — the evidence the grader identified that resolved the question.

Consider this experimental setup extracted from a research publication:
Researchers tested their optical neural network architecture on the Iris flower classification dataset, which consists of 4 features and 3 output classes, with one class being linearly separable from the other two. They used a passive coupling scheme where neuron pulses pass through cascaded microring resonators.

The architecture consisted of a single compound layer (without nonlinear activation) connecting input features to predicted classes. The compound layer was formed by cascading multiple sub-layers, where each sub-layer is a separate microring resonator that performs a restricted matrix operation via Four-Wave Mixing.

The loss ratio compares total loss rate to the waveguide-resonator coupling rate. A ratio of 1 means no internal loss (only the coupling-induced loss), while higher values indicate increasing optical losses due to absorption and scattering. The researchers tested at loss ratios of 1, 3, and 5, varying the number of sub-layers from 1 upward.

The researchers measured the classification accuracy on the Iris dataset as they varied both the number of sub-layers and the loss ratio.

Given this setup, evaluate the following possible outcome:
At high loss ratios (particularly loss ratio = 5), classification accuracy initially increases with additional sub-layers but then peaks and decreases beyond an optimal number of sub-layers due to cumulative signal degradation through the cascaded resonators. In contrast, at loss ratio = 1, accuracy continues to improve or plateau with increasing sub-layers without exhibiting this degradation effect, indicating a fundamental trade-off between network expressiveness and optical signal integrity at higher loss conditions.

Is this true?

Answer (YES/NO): NO